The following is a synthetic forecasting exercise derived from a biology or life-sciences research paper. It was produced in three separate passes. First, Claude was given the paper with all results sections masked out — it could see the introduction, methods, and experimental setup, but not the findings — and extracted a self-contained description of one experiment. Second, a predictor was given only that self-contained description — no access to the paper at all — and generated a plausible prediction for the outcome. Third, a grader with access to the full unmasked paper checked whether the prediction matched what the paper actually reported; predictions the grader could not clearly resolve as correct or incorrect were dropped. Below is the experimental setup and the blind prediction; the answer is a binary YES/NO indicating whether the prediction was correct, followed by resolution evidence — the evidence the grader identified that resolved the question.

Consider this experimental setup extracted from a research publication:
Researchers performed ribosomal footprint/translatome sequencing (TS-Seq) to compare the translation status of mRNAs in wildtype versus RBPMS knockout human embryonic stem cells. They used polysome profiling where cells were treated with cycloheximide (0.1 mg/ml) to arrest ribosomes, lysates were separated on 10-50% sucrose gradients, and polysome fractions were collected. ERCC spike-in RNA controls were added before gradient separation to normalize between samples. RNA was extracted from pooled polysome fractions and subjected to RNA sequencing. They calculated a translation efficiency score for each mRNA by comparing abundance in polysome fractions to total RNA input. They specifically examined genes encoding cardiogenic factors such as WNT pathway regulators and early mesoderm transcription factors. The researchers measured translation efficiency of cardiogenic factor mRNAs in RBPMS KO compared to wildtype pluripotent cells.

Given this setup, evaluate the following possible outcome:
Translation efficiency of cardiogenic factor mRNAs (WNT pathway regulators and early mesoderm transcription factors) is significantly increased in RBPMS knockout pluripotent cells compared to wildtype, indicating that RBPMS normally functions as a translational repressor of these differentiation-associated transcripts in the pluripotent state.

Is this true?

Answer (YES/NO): NO